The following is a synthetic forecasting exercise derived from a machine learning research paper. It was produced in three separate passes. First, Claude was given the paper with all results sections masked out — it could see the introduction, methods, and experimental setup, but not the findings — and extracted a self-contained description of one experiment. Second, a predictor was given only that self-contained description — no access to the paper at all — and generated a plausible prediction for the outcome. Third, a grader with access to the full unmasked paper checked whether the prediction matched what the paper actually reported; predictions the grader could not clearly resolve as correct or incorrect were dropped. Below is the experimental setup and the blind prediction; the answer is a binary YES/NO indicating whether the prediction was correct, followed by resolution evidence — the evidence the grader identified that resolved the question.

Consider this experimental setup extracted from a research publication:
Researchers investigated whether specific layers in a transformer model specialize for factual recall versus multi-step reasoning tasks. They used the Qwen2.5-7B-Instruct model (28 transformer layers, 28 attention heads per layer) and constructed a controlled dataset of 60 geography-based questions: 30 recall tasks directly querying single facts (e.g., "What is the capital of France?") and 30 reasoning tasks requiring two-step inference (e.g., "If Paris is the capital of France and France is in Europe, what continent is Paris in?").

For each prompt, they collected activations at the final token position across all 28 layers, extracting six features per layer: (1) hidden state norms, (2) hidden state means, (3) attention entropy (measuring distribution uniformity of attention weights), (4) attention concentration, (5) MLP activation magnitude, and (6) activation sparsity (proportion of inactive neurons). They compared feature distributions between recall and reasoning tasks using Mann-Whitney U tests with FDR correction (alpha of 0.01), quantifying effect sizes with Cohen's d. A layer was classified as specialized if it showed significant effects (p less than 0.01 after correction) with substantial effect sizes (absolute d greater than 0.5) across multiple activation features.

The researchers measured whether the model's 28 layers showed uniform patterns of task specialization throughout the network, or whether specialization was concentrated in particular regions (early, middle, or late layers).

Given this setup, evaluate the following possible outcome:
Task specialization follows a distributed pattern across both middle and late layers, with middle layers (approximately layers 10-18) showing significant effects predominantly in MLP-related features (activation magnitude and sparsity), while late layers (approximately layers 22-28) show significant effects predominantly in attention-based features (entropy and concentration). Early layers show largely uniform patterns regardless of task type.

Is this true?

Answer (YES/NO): NO